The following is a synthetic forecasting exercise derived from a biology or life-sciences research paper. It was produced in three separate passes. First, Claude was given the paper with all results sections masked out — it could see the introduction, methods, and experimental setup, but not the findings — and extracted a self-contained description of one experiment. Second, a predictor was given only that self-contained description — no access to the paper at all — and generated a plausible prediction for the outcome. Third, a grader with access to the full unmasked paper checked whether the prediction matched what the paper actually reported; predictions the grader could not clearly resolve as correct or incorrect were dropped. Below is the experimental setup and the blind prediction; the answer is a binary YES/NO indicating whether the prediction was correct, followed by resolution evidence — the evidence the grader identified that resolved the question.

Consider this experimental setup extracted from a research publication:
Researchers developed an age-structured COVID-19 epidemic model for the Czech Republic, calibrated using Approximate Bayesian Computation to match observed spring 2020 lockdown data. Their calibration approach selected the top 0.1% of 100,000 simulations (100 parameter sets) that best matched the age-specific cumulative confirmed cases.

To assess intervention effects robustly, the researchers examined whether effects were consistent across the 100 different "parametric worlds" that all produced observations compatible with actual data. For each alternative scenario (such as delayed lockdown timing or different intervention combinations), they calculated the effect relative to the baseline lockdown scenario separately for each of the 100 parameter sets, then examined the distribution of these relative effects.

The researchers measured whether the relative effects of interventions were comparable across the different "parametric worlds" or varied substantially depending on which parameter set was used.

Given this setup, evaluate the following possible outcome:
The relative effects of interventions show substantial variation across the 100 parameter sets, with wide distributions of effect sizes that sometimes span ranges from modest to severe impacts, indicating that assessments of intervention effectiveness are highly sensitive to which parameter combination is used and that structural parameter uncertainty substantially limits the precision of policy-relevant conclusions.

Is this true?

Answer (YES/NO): NO